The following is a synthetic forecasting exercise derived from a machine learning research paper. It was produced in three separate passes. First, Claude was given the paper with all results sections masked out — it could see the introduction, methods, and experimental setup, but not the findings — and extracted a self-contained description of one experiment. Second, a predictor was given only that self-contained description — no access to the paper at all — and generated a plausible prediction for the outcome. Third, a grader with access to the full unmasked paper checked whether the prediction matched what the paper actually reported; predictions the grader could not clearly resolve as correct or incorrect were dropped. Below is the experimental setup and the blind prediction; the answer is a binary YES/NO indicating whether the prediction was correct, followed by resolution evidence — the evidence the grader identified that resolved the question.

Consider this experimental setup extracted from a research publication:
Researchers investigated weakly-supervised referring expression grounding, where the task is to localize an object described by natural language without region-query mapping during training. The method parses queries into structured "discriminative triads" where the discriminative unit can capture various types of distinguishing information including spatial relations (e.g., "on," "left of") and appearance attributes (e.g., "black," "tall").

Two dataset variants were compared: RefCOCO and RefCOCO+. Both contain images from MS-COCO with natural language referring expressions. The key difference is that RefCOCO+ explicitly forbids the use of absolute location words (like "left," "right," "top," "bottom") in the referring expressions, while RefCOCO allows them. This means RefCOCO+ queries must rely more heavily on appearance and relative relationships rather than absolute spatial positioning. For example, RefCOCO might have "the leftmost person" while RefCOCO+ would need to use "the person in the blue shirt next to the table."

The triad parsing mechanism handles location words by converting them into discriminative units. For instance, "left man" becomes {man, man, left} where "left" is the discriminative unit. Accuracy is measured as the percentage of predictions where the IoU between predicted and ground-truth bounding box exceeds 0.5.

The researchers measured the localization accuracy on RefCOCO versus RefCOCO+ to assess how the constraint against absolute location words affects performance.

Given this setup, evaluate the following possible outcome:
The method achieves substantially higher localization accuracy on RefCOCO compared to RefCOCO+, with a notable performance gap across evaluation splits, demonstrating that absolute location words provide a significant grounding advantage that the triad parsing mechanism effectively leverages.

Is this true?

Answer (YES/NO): NO